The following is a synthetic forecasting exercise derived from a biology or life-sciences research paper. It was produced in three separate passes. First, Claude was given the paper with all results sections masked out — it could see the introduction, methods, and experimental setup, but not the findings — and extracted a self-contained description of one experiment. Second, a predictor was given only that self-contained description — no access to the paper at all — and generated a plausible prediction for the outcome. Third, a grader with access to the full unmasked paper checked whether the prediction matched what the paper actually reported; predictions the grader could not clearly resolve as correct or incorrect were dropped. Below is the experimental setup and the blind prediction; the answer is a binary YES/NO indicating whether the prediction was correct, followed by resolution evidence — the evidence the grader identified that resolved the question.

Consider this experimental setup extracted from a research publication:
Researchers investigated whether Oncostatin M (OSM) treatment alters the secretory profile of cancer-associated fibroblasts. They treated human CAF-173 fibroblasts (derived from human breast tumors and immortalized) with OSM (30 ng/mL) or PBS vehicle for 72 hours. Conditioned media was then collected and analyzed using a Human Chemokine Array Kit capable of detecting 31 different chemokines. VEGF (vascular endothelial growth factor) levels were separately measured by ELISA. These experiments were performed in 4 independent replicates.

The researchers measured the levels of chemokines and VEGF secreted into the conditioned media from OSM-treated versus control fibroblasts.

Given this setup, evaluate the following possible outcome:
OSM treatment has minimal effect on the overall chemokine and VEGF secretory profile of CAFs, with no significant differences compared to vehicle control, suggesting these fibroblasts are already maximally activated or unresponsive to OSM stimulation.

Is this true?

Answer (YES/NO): NO